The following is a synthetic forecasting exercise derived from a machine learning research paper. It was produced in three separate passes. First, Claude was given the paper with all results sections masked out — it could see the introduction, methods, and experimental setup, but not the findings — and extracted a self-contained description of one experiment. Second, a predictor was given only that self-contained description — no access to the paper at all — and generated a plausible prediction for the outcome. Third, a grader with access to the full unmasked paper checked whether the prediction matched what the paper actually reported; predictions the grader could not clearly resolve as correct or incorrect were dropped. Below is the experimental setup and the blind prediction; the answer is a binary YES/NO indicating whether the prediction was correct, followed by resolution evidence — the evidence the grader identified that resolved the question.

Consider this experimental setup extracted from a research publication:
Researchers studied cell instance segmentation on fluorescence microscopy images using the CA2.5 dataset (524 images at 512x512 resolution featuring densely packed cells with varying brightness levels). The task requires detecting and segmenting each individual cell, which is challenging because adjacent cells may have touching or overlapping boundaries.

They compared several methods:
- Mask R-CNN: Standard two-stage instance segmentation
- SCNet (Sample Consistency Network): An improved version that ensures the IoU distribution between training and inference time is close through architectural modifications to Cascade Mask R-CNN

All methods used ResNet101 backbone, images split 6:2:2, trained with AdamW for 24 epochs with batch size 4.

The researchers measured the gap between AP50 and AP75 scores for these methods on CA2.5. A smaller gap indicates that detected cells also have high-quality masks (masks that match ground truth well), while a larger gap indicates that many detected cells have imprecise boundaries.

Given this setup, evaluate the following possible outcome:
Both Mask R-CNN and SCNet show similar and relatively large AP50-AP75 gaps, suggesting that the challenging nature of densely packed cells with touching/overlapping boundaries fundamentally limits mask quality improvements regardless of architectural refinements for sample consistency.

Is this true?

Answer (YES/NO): YES